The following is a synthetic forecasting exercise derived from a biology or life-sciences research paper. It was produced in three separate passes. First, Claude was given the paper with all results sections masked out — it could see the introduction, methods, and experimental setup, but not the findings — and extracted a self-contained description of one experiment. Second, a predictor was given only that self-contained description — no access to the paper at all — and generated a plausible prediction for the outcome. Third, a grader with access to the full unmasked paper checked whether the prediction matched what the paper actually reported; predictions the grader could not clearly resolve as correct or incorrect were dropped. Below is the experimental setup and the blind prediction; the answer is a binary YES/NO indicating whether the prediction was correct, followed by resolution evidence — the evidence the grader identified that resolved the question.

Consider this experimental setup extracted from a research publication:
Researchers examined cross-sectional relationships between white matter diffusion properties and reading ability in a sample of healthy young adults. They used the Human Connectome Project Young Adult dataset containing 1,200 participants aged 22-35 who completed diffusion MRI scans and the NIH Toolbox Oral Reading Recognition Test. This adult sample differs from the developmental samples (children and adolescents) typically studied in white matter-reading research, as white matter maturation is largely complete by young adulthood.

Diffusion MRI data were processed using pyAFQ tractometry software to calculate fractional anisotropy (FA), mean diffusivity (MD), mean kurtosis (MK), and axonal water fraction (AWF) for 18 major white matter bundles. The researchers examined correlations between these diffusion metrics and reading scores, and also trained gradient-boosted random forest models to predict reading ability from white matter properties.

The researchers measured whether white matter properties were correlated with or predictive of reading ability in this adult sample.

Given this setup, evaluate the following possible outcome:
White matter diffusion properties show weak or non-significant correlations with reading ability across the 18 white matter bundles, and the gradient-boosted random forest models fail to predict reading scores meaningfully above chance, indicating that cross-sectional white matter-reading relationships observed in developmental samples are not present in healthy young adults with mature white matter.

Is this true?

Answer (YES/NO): NO